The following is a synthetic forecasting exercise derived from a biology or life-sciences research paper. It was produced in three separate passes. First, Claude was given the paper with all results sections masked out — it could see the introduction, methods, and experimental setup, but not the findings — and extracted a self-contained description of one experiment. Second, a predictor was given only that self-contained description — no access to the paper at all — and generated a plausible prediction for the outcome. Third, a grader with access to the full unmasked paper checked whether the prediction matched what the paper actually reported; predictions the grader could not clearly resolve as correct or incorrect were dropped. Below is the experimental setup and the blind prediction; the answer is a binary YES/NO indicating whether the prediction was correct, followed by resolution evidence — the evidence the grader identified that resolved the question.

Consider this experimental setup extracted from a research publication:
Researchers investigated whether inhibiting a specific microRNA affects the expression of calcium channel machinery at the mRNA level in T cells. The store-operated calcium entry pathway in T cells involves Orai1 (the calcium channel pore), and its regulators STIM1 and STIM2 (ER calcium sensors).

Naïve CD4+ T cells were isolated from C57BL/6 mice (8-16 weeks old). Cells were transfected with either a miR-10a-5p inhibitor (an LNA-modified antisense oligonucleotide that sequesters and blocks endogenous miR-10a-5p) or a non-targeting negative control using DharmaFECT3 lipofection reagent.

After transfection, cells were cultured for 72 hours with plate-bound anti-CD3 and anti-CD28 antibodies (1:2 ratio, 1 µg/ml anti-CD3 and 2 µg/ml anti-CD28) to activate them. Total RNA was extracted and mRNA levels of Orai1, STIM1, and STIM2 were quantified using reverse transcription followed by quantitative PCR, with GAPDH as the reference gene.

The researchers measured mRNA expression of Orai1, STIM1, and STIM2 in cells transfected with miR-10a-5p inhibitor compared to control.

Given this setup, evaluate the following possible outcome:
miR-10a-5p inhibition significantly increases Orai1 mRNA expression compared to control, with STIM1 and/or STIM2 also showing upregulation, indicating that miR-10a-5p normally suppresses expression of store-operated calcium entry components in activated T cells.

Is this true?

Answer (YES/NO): YES